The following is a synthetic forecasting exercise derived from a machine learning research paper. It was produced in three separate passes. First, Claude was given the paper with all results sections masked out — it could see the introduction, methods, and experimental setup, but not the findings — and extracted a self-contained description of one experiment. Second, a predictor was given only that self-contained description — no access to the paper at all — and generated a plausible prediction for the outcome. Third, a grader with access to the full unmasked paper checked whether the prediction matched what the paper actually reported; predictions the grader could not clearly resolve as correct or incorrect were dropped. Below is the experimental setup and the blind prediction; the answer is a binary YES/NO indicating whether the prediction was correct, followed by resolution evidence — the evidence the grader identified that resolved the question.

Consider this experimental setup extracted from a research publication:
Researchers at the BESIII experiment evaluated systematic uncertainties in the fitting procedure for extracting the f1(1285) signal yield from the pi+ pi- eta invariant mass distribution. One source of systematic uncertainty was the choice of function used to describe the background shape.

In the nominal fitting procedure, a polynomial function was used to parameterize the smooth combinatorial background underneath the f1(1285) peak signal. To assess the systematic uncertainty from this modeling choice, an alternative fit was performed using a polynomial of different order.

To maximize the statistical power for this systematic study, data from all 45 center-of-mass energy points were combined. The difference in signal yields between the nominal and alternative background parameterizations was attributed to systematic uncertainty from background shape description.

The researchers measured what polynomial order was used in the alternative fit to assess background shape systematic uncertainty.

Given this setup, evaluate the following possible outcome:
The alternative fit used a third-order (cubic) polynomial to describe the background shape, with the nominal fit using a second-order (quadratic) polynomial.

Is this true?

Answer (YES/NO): YES